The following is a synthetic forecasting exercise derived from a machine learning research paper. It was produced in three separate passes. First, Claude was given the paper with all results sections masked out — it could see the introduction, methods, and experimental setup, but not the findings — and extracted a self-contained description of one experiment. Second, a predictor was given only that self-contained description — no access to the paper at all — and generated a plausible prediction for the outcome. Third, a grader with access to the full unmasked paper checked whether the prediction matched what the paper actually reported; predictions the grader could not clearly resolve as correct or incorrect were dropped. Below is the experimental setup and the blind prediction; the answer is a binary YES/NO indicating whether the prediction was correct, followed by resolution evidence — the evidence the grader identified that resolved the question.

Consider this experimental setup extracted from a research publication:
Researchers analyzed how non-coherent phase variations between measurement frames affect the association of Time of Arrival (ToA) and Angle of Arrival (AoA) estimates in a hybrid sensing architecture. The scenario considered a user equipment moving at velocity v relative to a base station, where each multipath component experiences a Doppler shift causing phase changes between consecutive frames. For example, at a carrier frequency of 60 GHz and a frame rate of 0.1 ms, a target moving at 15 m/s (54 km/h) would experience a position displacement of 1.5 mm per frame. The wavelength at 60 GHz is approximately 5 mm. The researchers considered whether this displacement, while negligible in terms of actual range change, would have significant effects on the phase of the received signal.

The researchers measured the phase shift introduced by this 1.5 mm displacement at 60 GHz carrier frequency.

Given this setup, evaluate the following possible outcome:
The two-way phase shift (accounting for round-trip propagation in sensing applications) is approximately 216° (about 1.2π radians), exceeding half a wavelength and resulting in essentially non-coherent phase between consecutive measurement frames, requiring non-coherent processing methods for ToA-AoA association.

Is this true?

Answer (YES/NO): NO